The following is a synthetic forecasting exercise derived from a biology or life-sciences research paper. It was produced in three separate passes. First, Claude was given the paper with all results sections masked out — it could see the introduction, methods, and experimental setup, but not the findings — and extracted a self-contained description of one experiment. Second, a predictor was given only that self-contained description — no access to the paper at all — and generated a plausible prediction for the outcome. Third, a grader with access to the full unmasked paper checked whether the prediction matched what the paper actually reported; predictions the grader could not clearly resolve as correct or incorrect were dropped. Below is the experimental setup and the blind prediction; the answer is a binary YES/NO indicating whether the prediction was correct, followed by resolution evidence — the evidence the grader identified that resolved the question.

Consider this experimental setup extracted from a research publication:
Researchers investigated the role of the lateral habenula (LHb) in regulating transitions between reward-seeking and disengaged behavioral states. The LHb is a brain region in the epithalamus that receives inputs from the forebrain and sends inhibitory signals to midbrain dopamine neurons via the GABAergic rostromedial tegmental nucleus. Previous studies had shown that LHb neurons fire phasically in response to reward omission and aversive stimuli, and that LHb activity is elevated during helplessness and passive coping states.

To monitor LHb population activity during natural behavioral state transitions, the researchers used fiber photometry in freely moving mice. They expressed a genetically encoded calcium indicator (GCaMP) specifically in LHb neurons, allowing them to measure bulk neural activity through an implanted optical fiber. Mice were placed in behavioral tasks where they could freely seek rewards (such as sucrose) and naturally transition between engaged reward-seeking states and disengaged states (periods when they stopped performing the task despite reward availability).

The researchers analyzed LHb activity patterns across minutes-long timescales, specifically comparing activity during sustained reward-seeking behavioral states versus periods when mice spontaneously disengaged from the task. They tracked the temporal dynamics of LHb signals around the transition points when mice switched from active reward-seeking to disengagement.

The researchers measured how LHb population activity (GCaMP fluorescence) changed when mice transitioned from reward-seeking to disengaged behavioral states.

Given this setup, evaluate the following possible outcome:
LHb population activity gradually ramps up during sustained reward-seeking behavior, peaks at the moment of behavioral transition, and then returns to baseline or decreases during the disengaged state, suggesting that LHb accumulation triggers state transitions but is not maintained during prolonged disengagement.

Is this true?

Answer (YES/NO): NO